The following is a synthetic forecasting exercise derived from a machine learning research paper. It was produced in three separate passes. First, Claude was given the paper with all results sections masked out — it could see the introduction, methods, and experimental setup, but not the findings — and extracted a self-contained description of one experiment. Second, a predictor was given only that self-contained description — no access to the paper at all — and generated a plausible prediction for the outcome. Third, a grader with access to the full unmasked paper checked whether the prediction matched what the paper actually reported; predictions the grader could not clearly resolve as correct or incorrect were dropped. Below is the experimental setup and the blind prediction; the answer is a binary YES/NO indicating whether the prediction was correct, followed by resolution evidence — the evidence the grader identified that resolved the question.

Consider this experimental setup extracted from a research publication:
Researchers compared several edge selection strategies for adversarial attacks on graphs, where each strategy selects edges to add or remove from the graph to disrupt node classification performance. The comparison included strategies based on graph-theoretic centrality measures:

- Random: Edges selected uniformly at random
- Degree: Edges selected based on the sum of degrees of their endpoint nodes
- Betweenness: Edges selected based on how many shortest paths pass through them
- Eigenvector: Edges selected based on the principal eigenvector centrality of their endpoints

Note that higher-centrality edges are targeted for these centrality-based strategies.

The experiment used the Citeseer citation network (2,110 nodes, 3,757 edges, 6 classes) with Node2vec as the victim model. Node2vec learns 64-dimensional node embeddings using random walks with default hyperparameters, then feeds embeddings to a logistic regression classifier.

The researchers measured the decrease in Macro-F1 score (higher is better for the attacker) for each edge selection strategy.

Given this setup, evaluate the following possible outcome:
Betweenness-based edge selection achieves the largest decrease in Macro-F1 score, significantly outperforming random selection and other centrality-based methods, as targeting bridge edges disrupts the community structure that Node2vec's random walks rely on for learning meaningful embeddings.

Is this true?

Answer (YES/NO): NO